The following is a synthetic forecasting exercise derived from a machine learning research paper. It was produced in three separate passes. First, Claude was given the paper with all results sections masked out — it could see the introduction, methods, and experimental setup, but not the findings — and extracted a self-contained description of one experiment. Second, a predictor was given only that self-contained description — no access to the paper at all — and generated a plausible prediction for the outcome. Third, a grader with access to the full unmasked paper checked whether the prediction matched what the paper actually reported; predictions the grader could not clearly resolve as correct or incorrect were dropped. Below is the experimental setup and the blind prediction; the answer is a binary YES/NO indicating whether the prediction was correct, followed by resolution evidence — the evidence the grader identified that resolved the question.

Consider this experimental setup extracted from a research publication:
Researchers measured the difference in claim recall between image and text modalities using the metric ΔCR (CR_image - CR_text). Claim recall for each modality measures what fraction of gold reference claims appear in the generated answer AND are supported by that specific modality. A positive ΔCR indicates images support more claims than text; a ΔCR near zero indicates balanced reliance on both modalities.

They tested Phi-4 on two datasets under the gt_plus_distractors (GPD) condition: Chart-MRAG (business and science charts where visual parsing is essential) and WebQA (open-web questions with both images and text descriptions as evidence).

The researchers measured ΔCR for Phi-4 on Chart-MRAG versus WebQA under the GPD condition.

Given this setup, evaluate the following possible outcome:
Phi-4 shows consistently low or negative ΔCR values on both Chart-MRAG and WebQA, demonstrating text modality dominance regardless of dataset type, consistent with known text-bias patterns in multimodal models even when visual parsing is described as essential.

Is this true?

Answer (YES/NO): NO